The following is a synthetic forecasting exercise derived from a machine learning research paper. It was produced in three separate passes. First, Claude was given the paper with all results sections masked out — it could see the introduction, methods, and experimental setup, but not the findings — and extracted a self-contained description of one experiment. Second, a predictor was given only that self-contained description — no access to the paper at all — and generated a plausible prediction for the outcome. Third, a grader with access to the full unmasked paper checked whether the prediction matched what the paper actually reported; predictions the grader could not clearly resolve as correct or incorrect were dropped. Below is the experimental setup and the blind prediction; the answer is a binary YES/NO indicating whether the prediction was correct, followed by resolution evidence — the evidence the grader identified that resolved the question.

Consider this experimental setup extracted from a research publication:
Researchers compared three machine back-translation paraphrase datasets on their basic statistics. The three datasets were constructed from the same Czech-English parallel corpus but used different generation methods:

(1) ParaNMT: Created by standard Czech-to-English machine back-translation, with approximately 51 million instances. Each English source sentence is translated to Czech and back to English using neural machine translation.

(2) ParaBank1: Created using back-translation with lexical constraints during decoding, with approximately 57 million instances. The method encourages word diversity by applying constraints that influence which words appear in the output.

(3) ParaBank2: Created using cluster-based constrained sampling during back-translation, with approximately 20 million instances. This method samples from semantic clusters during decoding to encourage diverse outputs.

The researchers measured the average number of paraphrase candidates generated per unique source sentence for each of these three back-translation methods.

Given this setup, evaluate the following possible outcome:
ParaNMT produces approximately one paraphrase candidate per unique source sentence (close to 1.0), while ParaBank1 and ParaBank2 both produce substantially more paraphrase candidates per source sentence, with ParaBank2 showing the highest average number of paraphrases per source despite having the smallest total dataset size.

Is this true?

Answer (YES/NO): YES